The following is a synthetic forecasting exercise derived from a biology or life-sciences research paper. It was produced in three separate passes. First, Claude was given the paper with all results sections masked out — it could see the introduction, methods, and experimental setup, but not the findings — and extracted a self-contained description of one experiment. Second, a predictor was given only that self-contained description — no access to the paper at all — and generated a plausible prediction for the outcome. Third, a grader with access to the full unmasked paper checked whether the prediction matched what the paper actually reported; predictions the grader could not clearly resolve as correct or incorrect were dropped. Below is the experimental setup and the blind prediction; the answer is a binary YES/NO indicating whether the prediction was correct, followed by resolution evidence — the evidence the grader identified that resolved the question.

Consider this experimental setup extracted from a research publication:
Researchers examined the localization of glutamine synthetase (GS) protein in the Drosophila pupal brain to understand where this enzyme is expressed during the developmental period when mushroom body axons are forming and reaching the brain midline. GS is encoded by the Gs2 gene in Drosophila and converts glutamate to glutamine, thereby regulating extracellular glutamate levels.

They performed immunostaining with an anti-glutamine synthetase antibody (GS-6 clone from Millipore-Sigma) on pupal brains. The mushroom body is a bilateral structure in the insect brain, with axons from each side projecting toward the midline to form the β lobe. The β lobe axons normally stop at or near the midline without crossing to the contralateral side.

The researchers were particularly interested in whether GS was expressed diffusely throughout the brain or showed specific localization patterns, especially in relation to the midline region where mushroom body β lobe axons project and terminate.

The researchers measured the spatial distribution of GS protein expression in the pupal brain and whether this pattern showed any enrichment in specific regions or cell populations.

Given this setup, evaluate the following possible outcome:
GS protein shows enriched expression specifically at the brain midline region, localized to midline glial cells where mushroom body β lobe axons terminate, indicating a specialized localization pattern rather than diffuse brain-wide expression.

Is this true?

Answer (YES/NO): NO